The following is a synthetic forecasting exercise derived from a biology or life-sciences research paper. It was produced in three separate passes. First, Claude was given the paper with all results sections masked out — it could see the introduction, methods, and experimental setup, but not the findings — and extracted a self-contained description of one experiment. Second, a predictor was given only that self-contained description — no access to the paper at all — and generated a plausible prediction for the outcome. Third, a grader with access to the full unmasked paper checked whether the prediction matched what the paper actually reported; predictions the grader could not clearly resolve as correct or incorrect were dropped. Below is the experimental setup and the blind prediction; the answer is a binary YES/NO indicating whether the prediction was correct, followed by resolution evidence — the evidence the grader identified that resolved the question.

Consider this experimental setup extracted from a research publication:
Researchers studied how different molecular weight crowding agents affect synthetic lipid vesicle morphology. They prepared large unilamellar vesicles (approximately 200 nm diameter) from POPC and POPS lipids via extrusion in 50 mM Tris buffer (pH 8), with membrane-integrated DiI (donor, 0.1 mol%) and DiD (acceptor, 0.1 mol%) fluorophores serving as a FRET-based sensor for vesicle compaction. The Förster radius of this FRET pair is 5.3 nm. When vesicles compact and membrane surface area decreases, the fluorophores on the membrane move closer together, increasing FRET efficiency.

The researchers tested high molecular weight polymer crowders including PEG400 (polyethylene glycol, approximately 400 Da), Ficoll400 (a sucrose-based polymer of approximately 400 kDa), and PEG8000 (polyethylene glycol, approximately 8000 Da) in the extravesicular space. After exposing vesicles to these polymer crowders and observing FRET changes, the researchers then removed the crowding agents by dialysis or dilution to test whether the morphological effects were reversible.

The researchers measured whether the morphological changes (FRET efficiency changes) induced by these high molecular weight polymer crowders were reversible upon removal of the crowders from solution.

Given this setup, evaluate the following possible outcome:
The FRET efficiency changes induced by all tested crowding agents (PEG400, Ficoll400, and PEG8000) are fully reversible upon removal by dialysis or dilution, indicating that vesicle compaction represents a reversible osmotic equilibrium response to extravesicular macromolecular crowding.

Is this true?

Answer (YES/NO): NO